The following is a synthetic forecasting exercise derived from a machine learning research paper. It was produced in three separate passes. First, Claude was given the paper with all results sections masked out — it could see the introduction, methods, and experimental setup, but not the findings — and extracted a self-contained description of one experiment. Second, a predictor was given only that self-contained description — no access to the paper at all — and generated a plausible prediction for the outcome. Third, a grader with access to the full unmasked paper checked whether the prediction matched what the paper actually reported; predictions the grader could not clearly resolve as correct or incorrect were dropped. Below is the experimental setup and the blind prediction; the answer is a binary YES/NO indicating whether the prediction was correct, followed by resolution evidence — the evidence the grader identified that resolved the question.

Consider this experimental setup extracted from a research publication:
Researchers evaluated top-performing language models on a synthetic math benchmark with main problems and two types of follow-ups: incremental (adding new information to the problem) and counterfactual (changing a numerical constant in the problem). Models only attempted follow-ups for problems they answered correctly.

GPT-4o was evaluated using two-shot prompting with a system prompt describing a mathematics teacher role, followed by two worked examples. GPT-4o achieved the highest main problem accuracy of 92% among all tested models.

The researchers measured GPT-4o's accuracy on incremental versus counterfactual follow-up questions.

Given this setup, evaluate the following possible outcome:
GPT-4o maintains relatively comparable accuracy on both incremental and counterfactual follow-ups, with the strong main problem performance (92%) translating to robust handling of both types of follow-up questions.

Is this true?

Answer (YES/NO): YES